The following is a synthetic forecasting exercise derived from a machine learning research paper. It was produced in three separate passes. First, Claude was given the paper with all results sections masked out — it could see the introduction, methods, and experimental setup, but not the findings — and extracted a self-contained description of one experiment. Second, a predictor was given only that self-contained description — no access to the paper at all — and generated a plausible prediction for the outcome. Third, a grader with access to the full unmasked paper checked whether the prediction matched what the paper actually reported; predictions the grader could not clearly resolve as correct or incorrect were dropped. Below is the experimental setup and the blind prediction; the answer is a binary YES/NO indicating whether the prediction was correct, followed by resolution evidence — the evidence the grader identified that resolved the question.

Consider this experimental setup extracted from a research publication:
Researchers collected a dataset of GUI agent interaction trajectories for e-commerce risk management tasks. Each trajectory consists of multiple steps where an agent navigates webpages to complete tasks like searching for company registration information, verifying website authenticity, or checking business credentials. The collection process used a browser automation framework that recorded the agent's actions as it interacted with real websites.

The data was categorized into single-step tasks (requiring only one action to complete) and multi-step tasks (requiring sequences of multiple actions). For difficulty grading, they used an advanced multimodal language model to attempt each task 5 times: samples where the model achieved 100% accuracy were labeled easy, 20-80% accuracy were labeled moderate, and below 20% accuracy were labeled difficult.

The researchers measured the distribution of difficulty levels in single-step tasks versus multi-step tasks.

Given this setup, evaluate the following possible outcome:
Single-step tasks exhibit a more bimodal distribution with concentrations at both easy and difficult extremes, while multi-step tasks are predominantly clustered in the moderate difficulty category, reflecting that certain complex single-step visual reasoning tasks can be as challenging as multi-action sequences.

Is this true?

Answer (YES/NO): NO